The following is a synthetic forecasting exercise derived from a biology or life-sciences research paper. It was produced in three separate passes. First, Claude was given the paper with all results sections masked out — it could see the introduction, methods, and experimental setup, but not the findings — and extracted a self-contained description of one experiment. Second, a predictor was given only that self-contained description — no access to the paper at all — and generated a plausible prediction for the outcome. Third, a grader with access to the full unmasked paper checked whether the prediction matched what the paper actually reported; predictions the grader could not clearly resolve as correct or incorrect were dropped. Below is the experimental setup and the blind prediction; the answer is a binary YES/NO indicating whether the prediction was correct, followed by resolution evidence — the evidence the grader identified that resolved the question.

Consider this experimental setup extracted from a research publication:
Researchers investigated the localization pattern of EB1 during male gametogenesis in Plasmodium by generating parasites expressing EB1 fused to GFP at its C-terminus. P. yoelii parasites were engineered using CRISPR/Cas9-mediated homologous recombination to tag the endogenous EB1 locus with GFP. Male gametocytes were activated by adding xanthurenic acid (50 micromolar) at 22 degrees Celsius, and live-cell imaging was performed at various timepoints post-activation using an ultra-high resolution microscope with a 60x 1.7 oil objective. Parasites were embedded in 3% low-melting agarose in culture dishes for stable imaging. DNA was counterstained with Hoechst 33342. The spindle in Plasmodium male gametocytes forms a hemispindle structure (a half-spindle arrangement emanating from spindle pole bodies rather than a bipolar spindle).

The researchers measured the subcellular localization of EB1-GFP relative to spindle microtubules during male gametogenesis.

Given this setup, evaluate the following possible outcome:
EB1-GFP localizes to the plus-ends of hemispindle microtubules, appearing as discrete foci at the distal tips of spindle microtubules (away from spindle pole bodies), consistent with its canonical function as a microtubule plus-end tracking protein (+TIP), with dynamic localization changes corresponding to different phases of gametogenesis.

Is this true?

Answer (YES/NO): NO